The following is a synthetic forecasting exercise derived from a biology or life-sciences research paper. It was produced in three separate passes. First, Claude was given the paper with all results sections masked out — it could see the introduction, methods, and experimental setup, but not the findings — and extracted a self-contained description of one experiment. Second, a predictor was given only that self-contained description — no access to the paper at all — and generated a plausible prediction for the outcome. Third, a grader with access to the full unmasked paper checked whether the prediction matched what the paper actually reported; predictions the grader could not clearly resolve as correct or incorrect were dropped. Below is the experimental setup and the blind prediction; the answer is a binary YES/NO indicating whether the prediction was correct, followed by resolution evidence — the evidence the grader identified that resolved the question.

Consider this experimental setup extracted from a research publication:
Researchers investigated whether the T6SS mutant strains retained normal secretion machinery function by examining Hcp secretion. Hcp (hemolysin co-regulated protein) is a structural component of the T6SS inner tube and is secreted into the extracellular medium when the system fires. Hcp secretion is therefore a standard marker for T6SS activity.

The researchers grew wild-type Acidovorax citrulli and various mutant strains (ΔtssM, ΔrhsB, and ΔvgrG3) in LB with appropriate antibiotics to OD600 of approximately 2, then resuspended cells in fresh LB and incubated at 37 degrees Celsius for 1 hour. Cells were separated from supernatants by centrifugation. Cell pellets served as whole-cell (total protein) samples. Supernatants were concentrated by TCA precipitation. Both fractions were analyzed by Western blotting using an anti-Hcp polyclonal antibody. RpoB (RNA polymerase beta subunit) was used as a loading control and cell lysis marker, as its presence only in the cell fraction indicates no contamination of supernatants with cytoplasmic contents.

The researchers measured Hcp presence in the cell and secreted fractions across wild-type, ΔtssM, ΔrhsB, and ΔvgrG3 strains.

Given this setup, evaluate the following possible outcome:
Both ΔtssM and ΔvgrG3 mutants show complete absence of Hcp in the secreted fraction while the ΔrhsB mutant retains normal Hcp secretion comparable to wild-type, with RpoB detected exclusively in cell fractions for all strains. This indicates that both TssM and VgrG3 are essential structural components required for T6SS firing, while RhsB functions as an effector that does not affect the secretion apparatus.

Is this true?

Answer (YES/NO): NO